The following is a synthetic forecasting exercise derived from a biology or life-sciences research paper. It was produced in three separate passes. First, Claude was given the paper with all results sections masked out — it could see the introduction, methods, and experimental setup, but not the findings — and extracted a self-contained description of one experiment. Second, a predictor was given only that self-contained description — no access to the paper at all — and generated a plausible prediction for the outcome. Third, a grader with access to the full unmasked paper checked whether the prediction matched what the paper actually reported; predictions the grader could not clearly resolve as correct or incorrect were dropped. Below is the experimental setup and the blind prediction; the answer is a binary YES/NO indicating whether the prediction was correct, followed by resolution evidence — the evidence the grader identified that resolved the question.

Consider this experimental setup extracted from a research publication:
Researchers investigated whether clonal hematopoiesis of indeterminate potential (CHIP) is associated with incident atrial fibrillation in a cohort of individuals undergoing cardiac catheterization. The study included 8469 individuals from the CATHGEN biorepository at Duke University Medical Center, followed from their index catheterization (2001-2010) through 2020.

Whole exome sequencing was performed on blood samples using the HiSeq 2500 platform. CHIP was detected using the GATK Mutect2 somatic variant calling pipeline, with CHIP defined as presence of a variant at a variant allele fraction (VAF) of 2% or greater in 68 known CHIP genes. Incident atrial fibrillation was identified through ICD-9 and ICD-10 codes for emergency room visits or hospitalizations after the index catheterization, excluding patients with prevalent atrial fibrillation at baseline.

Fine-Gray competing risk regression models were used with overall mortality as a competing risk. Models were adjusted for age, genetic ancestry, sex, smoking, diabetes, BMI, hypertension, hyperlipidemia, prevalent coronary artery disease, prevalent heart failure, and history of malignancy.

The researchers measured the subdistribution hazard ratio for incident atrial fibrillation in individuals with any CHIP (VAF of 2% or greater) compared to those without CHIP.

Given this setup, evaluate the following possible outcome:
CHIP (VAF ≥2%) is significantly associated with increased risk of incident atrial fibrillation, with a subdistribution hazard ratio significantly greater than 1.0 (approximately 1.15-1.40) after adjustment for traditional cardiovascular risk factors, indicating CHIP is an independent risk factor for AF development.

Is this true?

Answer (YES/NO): NO